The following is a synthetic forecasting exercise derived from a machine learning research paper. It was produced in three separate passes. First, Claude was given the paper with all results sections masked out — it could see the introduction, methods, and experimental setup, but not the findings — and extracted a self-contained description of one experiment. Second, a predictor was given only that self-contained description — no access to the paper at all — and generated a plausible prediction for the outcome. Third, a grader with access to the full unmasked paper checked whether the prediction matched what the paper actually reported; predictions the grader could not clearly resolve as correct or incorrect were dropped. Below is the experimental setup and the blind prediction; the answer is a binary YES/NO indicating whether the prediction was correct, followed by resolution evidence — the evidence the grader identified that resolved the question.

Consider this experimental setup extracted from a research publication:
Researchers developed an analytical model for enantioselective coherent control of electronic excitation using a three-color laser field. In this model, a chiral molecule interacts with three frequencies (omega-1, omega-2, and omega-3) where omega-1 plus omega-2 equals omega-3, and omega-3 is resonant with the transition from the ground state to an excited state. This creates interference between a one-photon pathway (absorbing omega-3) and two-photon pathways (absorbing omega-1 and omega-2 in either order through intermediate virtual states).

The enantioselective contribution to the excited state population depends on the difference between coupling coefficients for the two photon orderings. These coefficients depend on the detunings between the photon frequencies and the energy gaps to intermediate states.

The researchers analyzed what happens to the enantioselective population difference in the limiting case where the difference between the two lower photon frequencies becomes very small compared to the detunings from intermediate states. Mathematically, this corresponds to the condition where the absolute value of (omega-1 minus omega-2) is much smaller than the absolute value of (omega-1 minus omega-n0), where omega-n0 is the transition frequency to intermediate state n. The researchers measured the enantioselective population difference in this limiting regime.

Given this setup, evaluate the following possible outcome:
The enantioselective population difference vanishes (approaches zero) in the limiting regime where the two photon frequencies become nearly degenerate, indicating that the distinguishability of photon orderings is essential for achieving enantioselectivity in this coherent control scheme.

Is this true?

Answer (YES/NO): YES